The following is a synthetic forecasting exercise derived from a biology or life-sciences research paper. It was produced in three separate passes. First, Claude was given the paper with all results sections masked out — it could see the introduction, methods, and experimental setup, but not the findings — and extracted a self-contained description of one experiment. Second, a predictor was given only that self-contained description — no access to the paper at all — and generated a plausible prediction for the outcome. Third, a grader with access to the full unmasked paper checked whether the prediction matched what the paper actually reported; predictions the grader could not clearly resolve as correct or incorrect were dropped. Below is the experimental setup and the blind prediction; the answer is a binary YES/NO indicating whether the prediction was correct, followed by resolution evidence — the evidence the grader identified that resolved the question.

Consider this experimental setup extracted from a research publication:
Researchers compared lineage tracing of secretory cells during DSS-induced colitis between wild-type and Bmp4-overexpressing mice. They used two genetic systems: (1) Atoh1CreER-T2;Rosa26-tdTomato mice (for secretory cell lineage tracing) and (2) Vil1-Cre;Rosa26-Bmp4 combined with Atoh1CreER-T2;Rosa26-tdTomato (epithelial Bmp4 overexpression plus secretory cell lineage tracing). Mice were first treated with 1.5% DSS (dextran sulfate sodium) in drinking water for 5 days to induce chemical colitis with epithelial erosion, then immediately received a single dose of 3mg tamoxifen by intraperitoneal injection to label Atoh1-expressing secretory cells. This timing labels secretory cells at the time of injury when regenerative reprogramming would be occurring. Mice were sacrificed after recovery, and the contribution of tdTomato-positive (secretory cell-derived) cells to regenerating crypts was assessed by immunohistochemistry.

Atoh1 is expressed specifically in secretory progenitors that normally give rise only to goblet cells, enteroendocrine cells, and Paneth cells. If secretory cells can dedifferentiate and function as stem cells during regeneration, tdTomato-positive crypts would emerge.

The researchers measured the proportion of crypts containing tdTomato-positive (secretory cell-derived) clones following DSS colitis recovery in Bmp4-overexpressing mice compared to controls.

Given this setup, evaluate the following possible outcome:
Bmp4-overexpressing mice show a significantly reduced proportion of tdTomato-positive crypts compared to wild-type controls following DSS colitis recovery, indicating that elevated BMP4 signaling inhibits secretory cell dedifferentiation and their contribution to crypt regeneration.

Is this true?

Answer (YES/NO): YES